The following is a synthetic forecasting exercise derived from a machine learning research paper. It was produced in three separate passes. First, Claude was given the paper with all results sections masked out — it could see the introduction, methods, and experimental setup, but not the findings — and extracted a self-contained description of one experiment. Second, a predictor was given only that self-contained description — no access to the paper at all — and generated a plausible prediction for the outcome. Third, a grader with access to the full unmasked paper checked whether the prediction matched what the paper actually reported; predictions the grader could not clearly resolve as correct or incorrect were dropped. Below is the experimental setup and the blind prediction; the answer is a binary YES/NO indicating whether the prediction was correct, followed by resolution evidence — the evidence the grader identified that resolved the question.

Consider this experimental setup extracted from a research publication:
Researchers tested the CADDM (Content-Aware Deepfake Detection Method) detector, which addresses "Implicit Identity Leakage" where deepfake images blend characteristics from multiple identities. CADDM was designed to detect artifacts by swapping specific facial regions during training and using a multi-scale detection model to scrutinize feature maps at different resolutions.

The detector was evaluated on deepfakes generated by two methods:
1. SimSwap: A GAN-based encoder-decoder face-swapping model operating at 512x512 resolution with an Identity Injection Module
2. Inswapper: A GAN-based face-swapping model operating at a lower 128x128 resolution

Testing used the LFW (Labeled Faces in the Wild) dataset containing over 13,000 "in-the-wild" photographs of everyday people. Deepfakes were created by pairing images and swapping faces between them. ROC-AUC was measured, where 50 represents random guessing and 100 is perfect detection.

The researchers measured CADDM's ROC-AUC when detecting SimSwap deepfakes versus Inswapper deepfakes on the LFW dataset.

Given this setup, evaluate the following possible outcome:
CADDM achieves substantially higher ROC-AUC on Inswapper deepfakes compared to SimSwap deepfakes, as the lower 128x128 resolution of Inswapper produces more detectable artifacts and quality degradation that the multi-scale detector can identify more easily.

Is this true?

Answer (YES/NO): NO